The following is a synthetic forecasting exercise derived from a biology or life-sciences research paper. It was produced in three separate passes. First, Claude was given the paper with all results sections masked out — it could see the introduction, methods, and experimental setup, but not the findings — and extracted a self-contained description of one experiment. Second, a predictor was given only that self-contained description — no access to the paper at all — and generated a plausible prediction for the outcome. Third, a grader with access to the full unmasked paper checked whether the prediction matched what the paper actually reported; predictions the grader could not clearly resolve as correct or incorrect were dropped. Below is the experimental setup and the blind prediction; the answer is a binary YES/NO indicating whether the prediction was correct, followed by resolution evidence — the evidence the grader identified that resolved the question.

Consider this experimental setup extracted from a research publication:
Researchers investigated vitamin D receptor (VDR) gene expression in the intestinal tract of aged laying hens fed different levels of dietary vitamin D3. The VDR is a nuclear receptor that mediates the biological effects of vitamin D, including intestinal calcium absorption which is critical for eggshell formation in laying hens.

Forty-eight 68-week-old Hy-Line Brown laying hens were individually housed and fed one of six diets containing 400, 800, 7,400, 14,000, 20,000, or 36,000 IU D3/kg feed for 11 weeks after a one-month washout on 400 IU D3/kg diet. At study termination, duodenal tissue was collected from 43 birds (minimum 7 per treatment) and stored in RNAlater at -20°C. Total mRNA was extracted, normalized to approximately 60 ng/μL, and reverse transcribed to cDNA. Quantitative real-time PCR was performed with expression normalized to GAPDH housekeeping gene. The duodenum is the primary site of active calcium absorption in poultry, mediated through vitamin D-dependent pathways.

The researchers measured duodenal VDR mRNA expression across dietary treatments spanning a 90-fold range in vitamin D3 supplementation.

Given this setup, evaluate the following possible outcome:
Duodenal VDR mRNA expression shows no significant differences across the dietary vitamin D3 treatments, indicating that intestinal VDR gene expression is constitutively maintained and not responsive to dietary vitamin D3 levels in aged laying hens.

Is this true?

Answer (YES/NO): NO